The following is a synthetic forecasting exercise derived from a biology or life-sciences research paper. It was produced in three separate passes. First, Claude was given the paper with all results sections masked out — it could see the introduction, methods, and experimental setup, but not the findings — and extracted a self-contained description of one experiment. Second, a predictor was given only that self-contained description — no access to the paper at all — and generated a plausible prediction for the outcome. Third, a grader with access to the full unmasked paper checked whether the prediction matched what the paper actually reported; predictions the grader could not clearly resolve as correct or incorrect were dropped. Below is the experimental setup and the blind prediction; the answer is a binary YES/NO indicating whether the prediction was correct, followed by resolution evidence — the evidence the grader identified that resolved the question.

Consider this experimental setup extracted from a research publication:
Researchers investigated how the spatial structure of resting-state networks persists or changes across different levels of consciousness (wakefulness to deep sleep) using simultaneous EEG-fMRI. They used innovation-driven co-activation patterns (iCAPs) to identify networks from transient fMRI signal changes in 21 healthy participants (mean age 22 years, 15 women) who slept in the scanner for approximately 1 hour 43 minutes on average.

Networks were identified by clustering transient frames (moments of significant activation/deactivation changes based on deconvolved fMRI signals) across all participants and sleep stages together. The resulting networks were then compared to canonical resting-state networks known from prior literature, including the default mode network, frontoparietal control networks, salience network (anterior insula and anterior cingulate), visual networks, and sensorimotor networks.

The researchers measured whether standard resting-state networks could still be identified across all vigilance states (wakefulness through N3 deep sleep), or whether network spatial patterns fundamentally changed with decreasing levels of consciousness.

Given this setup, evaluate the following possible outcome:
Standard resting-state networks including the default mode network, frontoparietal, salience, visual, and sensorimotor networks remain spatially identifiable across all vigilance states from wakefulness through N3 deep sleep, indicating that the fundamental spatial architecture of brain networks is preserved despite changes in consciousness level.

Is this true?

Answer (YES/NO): YES